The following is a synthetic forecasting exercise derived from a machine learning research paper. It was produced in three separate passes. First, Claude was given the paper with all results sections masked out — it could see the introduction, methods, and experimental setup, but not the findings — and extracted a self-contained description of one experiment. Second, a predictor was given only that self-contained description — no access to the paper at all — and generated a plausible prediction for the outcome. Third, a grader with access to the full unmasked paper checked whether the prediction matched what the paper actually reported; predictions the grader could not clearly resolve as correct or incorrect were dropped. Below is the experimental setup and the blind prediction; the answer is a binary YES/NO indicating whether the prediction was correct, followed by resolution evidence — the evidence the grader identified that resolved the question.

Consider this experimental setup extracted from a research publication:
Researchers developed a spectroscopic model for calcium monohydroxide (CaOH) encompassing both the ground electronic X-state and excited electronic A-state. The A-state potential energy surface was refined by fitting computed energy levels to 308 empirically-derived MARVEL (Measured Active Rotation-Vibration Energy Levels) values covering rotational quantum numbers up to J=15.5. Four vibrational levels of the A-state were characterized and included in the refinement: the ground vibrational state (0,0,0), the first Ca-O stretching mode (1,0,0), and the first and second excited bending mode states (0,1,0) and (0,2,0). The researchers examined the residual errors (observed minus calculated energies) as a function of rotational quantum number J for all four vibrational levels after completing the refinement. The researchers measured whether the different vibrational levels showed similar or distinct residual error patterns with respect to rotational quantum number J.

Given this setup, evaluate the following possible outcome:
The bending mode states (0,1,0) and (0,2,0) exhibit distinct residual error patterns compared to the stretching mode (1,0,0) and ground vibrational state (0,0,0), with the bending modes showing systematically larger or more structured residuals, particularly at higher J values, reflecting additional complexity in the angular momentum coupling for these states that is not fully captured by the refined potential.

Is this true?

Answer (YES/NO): NO